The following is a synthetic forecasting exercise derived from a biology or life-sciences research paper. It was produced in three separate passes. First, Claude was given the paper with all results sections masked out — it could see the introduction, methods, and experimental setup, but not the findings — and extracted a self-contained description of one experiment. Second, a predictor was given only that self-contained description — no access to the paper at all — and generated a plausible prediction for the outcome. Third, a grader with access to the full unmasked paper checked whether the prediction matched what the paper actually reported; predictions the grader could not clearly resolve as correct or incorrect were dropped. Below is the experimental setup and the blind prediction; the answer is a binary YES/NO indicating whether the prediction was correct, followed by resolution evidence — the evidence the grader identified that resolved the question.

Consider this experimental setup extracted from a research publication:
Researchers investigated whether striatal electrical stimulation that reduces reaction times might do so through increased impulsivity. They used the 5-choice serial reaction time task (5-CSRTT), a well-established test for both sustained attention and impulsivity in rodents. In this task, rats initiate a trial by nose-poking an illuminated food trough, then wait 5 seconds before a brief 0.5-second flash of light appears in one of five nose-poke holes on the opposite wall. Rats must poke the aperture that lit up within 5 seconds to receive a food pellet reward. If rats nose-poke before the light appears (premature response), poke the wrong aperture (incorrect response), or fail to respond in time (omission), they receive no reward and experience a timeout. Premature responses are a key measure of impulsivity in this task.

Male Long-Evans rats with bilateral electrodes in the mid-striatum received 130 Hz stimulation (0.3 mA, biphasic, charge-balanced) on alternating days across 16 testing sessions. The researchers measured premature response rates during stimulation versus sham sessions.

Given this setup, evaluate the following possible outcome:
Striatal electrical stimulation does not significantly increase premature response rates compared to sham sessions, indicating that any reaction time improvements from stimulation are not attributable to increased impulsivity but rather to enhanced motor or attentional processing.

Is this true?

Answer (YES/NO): NO